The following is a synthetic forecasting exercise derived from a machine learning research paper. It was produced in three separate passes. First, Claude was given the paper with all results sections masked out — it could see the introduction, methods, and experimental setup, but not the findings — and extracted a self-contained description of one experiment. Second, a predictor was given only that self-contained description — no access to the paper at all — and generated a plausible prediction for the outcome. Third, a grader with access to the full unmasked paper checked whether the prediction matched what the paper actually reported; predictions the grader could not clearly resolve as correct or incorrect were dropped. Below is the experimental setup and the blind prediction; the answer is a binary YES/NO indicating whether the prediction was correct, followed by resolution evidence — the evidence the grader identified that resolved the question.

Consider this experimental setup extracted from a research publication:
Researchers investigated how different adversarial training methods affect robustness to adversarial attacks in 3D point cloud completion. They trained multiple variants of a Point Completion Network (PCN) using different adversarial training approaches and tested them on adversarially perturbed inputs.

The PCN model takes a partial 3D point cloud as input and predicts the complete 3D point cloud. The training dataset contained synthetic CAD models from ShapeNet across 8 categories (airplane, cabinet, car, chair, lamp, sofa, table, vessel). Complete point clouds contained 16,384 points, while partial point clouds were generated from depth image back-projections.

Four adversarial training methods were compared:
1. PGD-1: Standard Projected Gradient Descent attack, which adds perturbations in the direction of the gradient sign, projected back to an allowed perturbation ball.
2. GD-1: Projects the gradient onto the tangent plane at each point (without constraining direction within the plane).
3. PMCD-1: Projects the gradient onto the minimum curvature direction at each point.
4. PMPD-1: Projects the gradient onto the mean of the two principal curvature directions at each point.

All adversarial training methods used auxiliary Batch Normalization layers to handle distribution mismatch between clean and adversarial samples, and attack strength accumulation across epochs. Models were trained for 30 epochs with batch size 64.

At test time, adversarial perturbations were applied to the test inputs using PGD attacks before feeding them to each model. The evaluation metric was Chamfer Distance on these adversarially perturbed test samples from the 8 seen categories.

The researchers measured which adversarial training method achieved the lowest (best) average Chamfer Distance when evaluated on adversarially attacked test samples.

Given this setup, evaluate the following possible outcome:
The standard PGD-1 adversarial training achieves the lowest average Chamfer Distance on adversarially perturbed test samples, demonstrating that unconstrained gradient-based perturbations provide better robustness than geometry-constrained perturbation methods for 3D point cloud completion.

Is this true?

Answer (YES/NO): YES